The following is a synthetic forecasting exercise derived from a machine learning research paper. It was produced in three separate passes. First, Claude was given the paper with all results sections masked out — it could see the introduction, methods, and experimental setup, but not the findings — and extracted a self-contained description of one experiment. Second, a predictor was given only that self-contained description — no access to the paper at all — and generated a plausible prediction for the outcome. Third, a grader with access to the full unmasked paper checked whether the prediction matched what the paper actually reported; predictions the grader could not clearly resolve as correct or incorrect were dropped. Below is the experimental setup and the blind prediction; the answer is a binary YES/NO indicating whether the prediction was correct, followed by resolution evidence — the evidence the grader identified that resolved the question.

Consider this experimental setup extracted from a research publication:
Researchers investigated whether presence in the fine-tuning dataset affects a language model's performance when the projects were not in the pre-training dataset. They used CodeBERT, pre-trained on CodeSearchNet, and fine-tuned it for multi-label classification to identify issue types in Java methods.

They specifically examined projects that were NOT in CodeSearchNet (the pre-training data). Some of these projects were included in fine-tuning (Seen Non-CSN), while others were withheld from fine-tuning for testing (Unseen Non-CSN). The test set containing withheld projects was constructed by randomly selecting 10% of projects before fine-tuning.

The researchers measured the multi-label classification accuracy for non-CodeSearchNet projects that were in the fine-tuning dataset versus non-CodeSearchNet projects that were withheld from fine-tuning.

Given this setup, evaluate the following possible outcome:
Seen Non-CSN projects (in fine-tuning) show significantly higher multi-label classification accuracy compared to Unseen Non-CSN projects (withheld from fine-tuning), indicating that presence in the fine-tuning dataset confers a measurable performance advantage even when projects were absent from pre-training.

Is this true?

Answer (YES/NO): NO